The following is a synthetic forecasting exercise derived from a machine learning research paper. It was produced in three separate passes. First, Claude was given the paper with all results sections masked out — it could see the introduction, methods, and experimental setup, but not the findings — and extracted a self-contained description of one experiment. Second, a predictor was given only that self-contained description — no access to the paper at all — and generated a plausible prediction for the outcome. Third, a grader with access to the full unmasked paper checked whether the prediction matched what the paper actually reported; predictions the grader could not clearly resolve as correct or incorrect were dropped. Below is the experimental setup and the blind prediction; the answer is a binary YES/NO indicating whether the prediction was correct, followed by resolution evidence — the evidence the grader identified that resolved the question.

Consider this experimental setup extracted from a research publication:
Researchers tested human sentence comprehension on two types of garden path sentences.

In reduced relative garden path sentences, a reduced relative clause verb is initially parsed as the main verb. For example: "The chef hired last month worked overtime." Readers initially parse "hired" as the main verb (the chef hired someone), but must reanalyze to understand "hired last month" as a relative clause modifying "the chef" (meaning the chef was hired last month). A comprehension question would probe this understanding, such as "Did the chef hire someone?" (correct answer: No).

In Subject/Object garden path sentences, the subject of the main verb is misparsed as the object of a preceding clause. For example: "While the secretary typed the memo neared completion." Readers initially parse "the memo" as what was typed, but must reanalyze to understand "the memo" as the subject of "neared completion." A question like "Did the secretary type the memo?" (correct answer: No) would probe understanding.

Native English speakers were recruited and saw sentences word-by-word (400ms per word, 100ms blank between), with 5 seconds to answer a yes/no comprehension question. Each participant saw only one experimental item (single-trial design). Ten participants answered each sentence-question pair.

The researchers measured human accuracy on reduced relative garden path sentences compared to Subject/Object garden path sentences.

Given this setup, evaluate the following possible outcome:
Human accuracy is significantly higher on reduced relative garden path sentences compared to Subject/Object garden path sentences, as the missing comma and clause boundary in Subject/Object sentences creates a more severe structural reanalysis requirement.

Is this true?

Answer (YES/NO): YES